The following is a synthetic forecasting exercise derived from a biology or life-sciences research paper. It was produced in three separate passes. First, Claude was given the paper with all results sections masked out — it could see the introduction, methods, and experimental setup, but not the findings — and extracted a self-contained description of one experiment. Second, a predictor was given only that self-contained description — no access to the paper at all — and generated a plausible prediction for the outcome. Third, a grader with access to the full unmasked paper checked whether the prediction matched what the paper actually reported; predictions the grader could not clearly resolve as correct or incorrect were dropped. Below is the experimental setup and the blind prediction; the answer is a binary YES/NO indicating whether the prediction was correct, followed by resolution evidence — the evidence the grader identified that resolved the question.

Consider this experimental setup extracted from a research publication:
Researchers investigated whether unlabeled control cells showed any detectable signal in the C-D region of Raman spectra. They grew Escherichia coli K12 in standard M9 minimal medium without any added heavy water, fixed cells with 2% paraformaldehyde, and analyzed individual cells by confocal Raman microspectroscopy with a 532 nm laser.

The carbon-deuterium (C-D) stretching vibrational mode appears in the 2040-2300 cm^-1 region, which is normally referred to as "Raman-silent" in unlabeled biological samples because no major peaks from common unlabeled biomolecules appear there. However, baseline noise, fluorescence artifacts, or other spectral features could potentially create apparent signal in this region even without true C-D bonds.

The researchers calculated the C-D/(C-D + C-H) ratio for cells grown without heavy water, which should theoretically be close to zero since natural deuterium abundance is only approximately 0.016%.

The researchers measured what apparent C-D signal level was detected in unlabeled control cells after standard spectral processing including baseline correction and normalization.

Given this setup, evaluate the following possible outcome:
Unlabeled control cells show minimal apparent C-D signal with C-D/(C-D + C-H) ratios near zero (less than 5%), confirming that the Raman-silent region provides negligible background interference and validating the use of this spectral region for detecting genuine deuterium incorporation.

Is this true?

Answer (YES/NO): NO